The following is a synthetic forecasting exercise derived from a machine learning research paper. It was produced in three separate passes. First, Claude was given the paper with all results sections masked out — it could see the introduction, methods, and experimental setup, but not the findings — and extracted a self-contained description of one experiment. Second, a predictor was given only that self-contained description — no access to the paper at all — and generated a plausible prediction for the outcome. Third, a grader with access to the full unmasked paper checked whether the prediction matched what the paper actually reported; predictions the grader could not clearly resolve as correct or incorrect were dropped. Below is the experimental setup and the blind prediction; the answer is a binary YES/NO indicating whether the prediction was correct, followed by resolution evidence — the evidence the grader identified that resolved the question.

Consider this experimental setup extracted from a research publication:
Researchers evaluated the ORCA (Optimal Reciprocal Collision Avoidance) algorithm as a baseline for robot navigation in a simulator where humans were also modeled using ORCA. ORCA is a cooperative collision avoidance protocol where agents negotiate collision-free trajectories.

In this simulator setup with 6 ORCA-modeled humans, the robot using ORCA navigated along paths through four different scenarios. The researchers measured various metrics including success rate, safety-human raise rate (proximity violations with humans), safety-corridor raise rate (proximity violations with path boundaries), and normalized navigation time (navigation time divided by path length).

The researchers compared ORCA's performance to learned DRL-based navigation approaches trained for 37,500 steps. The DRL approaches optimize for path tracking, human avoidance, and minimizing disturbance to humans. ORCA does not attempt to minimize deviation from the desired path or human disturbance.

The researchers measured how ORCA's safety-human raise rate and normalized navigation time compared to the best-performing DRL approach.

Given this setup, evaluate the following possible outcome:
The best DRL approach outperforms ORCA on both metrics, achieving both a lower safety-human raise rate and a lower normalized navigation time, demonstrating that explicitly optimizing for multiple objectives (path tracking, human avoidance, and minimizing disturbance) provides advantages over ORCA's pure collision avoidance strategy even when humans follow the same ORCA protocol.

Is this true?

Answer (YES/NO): NO